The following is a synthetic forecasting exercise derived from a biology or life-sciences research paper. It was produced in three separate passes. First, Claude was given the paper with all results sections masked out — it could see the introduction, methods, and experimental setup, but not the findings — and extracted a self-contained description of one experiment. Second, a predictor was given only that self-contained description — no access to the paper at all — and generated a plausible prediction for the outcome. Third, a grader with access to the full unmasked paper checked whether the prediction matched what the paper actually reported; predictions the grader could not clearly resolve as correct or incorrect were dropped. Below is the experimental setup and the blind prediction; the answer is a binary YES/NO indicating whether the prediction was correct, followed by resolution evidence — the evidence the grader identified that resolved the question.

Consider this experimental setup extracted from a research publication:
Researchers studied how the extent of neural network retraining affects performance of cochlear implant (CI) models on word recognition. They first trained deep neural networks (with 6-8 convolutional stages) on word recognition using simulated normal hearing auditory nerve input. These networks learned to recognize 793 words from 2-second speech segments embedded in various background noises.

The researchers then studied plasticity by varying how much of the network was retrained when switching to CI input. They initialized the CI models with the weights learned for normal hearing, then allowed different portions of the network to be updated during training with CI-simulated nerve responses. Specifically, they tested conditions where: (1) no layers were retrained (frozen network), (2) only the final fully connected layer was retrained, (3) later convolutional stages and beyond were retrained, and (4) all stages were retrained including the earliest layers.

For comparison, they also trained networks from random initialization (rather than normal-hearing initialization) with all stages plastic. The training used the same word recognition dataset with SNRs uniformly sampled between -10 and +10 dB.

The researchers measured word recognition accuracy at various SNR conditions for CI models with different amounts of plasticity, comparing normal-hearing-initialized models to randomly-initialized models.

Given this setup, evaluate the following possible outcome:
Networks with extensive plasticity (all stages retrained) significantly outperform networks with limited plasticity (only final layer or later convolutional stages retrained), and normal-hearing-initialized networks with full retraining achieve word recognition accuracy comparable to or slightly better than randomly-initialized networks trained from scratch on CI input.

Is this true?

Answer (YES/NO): YES